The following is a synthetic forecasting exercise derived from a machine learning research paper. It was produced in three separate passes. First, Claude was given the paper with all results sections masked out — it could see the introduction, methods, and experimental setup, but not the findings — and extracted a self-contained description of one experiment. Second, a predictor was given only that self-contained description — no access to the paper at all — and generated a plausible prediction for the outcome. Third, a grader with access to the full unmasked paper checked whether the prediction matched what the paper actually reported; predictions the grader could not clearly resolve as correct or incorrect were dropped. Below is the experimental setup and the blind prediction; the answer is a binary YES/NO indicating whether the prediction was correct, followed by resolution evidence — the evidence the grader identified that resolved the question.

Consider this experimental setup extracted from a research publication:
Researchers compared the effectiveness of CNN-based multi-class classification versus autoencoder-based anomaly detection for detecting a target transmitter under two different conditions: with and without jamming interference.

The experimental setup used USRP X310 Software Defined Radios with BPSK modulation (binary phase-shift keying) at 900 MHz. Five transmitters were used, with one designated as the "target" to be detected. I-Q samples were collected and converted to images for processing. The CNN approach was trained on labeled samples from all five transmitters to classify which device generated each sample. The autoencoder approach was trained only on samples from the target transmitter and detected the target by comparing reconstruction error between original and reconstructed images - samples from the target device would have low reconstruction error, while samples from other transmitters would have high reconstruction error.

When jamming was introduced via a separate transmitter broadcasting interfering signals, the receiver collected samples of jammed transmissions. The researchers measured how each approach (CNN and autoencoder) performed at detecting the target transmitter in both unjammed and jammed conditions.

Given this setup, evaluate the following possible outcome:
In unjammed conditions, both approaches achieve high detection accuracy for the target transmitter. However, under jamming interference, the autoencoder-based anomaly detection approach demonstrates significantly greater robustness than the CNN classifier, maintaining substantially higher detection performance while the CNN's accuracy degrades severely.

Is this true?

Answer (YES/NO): NO